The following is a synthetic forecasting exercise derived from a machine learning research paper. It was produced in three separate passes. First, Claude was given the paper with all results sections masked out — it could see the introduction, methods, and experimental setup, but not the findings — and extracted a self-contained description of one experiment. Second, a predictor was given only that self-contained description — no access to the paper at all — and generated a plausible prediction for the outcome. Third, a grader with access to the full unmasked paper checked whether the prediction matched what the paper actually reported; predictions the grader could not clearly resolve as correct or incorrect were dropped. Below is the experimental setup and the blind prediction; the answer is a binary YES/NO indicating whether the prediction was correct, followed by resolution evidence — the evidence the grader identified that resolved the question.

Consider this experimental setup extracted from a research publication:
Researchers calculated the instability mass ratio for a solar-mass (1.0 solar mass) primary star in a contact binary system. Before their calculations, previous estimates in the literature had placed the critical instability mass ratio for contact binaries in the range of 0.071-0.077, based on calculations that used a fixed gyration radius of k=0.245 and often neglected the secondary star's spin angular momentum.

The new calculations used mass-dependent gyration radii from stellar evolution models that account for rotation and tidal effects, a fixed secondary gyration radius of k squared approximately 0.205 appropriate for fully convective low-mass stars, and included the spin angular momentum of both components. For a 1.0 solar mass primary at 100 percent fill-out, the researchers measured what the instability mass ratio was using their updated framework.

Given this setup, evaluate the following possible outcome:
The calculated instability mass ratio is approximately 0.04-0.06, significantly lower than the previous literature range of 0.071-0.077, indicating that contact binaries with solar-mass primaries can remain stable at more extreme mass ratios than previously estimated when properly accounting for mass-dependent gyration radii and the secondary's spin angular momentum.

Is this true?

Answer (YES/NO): NO